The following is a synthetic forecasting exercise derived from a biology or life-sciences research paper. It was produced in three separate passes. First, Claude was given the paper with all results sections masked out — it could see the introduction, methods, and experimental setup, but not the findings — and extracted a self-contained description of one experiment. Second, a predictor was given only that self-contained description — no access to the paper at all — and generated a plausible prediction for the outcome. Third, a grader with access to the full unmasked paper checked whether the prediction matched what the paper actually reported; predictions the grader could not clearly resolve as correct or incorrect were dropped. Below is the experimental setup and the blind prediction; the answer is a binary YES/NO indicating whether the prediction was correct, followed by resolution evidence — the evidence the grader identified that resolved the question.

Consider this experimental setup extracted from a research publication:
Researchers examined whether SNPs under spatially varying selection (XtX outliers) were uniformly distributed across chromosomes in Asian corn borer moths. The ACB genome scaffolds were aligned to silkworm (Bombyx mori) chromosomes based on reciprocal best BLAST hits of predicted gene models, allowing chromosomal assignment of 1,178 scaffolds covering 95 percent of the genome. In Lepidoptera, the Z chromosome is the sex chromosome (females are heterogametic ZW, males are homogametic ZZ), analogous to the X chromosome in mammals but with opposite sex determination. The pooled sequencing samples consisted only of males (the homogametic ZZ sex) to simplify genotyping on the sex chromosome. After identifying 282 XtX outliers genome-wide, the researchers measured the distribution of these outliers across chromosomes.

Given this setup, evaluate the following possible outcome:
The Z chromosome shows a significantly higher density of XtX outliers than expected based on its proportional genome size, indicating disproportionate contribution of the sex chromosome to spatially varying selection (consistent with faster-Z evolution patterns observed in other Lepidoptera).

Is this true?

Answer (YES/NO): YES